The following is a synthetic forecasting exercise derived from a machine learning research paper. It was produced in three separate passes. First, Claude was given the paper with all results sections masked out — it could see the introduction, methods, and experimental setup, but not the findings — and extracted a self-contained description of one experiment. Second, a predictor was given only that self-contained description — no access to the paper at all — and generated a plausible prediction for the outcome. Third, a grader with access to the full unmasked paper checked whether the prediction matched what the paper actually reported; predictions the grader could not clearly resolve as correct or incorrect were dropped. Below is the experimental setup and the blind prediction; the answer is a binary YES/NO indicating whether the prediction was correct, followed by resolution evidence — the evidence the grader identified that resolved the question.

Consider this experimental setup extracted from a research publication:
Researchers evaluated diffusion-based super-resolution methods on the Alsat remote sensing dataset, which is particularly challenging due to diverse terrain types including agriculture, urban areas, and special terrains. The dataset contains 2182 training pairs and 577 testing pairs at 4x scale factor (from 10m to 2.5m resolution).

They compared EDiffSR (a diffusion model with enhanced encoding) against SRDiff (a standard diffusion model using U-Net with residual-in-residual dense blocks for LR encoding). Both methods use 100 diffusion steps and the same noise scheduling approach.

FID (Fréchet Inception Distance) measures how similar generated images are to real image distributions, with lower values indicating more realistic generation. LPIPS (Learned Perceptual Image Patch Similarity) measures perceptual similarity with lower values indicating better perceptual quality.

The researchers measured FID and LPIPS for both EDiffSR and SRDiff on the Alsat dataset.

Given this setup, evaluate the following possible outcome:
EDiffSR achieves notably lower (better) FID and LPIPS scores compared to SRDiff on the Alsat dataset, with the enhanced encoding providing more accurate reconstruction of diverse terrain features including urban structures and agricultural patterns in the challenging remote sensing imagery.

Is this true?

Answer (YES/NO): NO